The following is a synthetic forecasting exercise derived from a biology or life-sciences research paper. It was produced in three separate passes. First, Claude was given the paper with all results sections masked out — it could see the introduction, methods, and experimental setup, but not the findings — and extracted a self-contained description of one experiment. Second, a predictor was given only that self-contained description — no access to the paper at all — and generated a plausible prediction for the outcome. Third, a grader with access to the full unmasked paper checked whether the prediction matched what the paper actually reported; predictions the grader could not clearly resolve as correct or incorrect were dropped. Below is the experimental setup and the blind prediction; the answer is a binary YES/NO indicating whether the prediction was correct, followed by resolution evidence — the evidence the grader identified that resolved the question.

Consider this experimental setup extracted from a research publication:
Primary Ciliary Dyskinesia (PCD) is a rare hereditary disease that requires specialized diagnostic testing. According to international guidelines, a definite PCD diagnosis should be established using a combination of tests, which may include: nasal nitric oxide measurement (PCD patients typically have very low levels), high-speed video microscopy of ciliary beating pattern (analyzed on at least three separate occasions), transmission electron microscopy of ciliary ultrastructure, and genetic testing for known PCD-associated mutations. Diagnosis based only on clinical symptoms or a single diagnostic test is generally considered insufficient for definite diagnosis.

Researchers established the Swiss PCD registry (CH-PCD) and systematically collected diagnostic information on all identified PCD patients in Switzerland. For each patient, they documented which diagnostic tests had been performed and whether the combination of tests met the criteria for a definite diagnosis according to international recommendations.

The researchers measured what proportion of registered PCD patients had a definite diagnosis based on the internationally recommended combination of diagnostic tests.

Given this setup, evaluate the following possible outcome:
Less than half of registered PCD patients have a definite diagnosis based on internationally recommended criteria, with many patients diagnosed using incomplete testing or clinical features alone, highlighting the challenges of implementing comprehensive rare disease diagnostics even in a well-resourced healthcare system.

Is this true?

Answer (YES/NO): YES